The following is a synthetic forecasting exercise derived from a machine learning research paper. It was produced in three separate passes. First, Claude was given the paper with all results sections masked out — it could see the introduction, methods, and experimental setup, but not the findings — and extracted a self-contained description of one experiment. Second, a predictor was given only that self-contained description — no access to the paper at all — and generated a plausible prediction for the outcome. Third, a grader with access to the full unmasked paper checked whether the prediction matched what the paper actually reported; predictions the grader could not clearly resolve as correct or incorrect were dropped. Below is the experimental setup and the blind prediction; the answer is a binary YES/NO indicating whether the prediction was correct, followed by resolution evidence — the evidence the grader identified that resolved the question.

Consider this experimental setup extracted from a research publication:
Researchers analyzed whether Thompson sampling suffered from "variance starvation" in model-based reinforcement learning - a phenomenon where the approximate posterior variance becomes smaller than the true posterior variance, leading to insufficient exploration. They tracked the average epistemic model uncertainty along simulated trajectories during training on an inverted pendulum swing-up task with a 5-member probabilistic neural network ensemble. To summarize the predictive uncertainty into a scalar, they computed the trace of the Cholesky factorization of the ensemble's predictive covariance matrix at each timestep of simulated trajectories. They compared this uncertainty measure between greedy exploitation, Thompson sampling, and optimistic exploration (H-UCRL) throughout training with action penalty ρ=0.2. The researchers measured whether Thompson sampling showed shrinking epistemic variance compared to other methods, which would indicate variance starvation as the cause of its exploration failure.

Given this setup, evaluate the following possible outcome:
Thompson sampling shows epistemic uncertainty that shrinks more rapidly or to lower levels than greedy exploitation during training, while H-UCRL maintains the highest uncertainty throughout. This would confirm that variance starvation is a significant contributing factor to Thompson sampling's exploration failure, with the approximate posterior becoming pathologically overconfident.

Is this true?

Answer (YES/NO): NO